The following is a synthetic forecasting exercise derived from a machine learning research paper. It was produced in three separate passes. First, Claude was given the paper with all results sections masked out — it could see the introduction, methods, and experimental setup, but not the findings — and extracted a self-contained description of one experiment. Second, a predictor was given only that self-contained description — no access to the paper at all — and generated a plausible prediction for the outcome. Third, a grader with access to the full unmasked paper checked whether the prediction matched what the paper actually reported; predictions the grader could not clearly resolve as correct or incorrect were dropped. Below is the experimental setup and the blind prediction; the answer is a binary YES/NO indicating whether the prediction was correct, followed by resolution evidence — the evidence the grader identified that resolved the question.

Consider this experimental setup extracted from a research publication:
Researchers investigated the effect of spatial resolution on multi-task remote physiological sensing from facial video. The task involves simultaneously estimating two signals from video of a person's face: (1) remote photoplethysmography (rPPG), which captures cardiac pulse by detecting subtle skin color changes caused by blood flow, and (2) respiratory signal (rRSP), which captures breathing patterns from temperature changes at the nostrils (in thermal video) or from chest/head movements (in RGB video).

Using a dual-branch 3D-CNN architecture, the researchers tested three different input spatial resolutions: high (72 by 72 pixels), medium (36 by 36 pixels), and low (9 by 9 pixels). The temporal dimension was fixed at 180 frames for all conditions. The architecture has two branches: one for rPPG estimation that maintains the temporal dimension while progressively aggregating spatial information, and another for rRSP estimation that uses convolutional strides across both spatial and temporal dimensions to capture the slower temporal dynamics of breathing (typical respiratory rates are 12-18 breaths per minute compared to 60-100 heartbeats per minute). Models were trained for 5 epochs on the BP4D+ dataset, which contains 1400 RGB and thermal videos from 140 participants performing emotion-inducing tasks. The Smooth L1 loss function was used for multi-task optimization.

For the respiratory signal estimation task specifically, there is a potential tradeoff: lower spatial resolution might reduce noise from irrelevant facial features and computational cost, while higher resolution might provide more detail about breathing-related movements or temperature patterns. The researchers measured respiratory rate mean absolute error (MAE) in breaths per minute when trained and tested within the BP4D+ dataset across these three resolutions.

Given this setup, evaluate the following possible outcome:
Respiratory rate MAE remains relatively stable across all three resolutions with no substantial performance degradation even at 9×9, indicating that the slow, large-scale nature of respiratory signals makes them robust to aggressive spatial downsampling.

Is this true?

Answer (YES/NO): NO